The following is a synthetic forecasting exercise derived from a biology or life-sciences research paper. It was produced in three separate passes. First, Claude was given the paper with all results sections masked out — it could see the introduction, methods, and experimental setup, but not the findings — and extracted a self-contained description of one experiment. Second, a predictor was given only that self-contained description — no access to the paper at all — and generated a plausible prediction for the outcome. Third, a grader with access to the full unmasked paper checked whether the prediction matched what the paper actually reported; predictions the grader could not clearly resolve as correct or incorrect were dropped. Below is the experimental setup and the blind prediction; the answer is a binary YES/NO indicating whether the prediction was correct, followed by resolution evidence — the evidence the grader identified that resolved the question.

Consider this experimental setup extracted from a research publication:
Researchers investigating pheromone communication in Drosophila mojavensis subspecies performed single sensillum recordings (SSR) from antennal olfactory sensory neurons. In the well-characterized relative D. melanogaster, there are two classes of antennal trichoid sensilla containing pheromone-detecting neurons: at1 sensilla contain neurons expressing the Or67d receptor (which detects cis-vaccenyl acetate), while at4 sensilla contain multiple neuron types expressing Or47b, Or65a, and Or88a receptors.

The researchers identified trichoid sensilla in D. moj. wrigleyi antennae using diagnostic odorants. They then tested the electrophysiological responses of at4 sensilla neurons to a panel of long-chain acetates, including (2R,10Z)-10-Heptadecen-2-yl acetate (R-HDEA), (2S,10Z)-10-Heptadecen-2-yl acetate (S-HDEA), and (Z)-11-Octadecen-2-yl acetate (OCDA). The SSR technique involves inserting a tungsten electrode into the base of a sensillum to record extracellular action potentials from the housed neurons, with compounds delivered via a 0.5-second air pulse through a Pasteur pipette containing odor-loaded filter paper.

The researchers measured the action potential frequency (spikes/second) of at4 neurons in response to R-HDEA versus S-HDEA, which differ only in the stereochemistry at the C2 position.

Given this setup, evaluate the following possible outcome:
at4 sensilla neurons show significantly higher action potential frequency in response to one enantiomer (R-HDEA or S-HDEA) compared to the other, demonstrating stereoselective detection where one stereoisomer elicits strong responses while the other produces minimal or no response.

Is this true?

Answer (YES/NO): YES